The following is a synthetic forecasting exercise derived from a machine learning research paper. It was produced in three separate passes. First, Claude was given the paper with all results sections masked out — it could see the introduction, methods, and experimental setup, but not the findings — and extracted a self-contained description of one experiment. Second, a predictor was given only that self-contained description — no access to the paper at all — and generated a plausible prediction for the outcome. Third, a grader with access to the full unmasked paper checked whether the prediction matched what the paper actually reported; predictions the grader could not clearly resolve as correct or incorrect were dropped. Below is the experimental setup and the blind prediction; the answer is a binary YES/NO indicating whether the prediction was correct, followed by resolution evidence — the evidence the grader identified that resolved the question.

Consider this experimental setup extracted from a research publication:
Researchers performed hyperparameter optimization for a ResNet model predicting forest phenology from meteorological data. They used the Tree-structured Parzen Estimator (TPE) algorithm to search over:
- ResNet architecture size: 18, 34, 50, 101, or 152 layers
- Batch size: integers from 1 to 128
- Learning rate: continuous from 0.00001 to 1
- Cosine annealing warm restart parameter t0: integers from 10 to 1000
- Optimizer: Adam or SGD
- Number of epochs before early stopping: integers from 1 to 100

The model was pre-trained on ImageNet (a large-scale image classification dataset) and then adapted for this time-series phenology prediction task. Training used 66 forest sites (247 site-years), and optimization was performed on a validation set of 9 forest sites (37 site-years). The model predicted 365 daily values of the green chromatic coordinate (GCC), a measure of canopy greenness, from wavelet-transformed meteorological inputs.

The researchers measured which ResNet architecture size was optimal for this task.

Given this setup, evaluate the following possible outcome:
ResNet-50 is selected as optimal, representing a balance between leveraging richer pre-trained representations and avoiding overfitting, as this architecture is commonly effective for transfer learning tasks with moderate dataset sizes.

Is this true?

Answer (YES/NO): NO